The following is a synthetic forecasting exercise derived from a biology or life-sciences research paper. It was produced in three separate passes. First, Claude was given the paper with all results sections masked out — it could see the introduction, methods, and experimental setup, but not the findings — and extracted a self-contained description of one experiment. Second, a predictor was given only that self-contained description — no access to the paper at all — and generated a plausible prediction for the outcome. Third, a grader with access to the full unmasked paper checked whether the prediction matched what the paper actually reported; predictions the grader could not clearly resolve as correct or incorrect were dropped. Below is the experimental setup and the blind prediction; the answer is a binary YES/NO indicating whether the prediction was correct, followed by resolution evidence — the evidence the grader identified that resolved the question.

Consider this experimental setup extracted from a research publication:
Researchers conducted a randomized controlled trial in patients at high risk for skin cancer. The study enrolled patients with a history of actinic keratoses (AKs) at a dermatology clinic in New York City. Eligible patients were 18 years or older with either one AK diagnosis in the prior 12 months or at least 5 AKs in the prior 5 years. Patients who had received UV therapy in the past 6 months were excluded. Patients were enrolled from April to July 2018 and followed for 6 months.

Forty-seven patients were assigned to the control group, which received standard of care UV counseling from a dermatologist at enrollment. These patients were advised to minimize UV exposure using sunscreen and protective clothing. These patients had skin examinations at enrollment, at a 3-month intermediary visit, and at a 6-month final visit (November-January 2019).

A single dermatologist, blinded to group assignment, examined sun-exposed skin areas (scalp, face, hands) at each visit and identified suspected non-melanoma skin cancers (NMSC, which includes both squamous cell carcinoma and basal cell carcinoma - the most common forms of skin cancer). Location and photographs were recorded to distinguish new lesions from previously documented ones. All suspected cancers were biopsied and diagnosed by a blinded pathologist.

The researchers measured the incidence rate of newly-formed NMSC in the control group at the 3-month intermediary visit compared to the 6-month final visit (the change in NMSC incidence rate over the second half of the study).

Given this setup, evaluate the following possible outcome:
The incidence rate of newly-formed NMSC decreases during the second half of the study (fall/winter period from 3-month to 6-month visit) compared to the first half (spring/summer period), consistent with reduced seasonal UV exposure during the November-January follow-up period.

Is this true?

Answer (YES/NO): NO